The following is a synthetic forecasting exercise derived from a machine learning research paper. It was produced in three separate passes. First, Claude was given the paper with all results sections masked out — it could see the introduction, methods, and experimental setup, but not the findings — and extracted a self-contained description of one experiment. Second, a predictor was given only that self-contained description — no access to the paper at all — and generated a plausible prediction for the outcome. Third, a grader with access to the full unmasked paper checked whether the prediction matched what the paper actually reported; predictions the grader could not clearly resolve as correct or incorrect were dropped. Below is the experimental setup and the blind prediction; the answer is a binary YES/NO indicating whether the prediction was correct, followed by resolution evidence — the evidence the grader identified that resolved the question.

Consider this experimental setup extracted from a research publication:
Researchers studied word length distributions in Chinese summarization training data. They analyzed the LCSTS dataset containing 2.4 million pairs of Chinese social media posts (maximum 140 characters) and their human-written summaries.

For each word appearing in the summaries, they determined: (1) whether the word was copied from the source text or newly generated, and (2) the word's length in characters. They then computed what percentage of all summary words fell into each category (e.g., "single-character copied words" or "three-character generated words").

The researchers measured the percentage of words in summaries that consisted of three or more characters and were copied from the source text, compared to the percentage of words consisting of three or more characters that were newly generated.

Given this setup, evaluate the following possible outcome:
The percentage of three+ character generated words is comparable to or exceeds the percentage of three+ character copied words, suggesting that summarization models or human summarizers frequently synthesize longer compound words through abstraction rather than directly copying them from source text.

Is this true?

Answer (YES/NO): YES